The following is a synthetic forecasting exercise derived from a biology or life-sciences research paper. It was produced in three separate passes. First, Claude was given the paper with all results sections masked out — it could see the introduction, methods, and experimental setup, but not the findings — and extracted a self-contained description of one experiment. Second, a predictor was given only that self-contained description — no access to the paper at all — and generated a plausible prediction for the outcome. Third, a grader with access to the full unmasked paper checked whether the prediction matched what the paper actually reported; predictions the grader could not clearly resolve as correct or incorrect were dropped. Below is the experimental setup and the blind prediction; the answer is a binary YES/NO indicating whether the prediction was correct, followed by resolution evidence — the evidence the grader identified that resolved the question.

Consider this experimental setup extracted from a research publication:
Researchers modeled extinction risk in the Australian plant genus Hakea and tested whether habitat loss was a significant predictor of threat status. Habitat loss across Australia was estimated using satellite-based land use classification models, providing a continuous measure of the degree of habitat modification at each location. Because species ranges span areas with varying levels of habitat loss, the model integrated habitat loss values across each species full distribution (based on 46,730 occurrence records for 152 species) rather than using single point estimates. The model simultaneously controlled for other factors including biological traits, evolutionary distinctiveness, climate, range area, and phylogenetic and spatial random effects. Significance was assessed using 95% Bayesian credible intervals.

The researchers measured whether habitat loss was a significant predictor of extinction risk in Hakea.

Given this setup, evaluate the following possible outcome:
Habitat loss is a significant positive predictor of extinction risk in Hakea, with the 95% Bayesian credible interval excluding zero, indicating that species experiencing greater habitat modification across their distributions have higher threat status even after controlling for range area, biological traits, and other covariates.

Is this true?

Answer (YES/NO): NO